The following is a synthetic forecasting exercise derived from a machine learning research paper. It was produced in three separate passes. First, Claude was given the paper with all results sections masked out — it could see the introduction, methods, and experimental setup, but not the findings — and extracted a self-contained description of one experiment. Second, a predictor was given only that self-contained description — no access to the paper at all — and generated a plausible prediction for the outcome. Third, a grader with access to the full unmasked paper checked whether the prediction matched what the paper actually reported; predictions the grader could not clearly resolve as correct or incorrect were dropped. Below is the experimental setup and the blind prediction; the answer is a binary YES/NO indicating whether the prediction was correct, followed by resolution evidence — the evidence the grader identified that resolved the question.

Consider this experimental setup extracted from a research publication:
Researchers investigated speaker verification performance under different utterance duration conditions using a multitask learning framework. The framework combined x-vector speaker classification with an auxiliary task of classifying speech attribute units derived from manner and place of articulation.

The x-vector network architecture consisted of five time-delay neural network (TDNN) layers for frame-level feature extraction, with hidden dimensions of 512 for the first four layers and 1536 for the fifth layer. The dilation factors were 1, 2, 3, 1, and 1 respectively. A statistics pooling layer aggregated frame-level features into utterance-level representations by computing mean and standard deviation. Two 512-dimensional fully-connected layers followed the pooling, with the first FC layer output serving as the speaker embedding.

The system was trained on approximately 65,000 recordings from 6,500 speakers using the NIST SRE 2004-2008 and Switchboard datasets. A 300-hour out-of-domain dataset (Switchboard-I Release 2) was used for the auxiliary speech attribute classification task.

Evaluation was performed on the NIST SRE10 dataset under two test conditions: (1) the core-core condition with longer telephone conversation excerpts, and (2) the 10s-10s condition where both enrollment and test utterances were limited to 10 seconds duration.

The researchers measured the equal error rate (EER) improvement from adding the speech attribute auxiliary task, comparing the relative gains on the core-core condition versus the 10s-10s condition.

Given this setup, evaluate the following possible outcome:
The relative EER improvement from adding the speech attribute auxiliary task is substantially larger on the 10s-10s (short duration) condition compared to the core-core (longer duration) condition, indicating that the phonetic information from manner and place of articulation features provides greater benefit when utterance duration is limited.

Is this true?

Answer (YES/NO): YES